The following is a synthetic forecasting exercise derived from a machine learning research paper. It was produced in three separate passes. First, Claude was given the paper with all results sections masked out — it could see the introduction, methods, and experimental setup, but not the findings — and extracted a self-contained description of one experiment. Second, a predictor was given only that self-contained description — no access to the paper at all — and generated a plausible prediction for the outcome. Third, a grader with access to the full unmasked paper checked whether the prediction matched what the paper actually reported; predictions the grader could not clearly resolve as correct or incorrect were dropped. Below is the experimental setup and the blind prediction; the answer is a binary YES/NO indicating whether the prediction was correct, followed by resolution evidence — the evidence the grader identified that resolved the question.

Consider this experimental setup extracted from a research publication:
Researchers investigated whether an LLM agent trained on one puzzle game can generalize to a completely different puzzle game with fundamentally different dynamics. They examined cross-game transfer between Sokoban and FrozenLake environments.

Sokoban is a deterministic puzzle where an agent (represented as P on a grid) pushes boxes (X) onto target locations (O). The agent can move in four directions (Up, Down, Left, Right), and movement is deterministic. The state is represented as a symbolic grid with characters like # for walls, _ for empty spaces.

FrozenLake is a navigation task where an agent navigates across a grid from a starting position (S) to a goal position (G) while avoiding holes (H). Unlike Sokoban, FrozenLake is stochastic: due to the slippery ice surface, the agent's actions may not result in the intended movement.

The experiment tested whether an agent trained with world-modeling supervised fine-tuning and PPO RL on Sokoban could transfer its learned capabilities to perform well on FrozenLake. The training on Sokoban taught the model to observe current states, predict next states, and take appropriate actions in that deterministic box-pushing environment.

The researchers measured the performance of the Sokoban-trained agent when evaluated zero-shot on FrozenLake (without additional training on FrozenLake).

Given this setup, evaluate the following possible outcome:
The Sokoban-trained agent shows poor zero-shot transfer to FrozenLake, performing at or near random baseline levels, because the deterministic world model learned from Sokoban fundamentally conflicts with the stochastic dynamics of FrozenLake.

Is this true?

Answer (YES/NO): NO